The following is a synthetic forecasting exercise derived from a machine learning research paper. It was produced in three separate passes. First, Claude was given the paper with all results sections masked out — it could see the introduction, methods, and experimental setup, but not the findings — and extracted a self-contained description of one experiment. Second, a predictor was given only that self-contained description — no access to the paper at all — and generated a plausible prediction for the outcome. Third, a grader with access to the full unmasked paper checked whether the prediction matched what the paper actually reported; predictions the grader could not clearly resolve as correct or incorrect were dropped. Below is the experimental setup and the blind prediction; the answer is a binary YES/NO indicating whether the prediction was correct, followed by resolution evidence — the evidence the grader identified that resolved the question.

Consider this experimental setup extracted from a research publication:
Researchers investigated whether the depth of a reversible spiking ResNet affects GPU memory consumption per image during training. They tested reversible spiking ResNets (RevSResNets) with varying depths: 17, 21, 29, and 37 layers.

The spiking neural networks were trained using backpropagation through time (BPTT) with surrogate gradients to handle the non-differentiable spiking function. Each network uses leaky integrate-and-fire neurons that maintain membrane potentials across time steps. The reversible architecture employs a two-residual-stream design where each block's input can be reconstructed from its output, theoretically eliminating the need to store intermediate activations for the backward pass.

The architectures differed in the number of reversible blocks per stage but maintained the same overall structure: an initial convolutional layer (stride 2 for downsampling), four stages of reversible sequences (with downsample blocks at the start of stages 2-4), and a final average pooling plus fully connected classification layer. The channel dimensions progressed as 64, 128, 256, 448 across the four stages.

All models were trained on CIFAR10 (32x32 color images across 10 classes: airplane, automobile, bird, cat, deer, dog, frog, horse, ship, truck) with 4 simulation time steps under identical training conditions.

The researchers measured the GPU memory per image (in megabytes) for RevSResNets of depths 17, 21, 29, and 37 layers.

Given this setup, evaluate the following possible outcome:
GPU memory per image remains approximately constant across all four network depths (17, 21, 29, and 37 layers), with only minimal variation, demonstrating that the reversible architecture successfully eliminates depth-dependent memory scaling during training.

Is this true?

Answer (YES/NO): YES